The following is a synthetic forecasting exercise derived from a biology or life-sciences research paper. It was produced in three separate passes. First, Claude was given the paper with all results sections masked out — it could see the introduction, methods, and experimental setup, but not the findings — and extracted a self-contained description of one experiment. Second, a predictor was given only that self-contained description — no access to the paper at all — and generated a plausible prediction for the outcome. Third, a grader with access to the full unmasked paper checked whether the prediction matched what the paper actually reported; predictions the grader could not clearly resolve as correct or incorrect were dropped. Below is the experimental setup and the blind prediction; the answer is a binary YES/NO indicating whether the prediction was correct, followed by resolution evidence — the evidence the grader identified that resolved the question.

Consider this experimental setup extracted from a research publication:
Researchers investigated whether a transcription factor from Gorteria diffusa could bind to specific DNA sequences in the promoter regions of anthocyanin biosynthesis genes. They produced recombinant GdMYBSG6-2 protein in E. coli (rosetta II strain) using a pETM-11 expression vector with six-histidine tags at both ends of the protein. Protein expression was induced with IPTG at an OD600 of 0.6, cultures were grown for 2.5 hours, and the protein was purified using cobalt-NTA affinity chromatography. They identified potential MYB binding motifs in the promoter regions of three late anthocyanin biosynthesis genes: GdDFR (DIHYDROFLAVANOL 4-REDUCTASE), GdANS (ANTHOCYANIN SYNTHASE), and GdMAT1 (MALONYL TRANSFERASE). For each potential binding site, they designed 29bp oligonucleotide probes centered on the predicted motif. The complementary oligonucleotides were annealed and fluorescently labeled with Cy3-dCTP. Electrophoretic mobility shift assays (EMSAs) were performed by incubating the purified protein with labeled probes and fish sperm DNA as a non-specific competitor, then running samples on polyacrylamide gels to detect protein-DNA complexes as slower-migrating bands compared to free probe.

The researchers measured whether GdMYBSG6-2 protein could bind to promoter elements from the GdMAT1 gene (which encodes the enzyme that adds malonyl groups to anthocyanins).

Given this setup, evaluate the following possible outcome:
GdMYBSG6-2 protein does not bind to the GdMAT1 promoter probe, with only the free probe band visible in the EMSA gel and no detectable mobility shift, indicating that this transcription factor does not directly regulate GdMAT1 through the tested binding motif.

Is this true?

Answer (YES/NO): NO